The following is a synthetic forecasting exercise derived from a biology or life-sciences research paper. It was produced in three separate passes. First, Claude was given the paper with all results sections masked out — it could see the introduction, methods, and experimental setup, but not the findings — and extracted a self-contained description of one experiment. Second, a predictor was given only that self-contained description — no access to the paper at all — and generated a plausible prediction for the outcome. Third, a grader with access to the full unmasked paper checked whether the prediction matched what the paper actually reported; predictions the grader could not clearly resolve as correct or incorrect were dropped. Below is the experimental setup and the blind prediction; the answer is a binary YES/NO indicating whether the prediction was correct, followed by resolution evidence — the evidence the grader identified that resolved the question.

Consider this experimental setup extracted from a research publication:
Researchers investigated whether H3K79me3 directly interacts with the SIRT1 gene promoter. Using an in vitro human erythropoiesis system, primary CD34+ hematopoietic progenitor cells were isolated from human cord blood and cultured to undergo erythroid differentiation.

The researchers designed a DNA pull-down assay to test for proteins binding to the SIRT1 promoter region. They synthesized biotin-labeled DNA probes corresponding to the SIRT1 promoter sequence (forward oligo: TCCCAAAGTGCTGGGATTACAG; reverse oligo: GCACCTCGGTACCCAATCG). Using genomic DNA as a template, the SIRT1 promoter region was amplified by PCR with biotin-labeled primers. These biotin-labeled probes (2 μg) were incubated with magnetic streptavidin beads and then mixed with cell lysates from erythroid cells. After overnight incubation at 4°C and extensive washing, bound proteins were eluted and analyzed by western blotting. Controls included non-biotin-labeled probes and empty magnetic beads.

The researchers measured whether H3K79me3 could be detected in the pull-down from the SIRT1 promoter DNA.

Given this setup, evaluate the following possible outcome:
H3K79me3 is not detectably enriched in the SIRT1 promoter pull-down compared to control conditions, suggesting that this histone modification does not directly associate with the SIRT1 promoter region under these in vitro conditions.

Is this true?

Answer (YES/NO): NO